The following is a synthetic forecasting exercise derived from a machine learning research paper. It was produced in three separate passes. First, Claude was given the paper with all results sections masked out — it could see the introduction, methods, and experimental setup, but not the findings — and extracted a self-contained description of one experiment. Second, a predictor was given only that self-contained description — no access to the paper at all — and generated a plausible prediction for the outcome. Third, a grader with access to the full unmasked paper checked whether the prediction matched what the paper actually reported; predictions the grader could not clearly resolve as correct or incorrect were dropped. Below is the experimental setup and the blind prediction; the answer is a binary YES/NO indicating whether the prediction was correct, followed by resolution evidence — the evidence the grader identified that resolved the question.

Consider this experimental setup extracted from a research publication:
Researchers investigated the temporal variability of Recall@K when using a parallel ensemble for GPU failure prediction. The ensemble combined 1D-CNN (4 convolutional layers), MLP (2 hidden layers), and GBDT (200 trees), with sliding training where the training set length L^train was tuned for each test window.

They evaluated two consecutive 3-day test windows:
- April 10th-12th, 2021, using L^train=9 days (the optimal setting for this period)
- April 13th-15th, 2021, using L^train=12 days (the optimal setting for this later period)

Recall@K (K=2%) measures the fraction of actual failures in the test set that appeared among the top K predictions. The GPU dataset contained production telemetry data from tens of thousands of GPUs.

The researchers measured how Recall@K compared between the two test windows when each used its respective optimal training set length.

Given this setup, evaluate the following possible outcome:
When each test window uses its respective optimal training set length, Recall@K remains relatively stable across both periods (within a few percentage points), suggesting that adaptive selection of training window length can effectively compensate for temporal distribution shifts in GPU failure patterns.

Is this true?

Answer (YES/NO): NO